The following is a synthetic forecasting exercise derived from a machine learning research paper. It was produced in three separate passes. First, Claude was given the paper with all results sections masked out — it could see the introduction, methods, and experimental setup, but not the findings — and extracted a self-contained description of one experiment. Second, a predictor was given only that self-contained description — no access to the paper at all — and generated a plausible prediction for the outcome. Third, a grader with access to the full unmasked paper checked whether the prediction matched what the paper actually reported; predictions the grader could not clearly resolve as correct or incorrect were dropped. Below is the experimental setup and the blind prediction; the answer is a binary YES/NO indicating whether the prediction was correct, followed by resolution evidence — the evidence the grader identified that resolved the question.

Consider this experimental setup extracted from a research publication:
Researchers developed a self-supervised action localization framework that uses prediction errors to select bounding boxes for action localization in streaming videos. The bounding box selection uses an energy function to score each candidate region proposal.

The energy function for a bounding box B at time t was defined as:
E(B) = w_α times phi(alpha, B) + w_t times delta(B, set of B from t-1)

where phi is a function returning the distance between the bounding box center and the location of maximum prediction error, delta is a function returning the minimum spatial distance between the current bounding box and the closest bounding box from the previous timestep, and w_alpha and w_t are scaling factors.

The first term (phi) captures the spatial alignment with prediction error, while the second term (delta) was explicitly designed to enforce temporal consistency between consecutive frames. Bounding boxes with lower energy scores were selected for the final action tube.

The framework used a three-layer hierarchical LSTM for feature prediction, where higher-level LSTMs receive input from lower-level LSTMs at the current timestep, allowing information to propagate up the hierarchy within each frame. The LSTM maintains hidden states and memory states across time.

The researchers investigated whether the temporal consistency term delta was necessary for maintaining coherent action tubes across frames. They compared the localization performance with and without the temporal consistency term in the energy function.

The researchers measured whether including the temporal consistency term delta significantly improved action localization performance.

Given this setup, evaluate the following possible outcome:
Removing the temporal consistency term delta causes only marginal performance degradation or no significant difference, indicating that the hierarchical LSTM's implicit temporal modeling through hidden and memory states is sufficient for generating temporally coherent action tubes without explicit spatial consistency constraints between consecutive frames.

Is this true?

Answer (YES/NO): YES